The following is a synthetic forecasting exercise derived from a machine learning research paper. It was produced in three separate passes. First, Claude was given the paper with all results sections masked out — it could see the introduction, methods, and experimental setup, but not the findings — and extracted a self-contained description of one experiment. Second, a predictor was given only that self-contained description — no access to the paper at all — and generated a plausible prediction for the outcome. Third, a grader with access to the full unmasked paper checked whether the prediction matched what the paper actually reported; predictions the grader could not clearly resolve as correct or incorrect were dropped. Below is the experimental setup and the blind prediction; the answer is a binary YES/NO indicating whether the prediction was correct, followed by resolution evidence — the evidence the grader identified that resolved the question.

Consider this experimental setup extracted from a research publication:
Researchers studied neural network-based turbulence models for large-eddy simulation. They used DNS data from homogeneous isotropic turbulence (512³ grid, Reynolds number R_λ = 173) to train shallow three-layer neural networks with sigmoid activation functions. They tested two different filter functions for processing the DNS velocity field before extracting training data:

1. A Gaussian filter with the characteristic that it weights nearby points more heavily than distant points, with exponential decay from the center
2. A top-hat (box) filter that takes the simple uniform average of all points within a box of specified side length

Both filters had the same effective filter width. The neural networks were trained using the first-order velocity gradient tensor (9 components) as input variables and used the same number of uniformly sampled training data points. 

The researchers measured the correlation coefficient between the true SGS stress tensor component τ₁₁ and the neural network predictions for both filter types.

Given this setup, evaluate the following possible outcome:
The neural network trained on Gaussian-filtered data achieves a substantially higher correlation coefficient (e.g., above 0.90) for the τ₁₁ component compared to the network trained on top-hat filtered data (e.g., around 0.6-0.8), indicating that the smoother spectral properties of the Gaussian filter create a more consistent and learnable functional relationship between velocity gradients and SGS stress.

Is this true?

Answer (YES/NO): NO